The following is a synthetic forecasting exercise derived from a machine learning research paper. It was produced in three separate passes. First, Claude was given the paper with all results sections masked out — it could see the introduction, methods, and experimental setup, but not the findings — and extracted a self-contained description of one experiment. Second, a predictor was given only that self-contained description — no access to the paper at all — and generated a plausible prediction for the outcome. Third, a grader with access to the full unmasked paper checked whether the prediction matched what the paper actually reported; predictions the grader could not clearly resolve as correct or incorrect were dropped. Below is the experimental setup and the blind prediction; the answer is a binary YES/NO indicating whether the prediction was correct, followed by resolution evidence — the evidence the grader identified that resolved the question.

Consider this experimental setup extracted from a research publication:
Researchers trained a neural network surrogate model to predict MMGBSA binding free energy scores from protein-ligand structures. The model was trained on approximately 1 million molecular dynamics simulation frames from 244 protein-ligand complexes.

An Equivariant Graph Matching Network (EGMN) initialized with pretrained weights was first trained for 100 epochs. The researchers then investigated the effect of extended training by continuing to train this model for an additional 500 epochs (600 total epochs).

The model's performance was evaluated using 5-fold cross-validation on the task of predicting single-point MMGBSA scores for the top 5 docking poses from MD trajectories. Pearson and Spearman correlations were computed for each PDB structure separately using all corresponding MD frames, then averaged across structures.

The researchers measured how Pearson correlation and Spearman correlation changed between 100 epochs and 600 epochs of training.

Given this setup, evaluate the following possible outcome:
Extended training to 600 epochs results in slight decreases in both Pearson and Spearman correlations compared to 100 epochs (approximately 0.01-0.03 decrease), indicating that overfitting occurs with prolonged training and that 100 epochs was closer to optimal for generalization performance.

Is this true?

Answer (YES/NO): NO